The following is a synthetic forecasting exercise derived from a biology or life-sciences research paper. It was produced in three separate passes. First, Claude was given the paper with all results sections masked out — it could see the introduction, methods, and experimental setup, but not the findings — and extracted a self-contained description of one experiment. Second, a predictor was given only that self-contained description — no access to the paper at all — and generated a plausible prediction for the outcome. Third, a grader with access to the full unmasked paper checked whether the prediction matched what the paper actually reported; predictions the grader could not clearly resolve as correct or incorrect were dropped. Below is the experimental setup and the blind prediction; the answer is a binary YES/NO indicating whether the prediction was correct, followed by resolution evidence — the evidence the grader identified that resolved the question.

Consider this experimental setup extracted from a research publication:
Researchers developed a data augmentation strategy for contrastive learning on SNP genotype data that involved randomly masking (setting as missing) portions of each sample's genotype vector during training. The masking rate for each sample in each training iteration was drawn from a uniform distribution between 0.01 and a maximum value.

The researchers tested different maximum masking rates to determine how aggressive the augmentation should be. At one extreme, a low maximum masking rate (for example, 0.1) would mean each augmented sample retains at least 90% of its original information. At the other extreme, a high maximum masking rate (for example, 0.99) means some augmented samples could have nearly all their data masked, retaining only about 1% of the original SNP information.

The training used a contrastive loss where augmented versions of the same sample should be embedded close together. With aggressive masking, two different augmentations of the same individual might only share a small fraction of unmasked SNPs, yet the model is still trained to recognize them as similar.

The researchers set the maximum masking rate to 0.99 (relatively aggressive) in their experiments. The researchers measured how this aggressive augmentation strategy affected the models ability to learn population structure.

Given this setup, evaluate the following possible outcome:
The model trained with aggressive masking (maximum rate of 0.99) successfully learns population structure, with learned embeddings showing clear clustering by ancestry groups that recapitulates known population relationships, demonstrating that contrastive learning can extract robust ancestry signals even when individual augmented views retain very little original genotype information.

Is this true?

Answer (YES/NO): YES